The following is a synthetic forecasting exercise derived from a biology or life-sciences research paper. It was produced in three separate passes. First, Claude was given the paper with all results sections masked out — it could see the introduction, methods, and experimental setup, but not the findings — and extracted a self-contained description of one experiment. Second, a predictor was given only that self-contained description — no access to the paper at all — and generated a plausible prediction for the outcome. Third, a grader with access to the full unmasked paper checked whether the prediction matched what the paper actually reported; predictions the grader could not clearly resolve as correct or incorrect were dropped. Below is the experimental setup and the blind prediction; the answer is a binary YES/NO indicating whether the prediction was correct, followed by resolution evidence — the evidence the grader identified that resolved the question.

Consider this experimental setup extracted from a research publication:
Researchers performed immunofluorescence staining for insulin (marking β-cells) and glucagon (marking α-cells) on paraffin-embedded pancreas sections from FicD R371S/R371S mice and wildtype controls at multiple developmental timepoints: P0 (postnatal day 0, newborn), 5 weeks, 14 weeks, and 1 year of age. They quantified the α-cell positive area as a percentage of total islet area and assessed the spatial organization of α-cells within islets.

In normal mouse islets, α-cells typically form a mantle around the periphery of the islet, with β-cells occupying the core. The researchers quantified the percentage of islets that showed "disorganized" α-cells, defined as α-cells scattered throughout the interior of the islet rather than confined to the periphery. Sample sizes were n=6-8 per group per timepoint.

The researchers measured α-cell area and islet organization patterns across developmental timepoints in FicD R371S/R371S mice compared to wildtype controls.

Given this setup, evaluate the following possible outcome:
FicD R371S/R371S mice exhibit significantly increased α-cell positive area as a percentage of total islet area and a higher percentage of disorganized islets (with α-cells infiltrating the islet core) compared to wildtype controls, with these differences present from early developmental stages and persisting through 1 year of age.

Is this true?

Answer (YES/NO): NO